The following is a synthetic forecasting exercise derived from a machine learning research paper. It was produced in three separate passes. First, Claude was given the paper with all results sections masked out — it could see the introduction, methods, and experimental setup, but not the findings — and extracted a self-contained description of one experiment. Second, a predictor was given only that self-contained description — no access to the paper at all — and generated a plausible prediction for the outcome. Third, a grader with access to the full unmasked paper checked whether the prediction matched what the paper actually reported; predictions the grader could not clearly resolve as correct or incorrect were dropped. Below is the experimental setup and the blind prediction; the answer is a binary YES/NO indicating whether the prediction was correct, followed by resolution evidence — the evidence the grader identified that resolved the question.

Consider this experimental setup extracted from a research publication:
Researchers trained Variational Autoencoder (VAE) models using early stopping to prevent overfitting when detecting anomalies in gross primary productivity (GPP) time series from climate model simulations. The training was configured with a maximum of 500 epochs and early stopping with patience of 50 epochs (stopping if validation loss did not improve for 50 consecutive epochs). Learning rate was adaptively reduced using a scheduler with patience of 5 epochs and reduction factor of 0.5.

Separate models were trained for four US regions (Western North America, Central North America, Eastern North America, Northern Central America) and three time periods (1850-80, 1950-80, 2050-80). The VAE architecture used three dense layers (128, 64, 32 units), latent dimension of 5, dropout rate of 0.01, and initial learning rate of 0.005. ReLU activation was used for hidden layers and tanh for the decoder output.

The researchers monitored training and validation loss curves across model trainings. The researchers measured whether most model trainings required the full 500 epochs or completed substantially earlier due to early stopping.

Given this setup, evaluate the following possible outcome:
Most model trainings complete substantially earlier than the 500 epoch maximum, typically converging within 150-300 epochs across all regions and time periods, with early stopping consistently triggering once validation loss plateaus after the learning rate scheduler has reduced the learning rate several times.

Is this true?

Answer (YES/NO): NO